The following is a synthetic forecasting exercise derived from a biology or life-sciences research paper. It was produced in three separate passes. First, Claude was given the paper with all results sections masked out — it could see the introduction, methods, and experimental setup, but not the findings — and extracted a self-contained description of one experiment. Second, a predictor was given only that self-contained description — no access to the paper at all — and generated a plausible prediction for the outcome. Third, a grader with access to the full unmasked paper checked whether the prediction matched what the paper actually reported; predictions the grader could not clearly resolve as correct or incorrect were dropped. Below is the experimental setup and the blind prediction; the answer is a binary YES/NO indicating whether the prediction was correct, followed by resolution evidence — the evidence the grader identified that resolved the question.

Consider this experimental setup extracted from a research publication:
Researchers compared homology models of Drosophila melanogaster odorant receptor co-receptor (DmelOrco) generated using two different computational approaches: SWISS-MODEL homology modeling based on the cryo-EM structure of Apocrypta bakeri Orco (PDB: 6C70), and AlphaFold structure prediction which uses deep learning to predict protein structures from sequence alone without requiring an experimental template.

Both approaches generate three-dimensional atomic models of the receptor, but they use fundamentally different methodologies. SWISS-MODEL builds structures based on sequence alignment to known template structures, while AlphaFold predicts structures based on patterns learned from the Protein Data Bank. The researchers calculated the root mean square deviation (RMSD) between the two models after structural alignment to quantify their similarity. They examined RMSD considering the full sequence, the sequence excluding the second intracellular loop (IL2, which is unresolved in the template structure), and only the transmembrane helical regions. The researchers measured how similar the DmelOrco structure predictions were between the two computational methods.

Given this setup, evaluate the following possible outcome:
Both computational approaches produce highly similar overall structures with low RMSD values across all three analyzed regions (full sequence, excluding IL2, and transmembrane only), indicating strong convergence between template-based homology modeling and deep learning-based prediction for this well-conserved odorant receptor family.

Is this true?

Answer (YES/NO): NO